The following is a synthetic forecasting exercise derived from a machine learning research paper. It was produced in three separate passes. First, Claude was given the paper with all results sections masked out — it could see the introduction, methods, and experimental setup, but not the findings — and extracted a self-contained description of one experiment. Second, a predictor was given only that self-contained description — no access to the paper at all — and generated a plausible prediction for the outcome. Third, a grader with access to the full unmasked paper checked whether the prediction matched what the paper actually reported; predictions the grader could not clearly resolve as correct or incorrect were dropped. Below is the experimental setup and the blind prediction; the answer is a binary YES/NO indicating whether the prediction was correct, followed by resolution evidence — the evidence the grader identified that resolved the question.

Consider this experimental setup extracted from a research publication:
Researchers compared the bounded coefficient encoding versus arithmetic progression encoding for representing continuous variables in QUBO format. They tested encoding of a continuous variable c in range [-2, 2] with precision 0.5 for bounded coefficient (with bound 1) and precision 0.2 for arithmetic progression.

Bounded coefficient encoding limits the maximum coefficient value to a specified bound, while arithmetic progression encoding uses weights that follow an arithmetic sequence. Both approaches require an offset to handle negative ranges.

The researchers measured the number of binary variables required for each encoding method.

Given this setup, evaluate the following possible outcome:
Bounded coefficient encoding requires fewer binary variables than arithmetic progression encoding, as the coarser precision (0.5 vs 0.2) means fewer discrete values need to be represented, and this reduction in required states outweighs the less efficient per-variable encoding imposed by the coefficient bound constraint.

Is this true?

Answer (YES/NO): YES